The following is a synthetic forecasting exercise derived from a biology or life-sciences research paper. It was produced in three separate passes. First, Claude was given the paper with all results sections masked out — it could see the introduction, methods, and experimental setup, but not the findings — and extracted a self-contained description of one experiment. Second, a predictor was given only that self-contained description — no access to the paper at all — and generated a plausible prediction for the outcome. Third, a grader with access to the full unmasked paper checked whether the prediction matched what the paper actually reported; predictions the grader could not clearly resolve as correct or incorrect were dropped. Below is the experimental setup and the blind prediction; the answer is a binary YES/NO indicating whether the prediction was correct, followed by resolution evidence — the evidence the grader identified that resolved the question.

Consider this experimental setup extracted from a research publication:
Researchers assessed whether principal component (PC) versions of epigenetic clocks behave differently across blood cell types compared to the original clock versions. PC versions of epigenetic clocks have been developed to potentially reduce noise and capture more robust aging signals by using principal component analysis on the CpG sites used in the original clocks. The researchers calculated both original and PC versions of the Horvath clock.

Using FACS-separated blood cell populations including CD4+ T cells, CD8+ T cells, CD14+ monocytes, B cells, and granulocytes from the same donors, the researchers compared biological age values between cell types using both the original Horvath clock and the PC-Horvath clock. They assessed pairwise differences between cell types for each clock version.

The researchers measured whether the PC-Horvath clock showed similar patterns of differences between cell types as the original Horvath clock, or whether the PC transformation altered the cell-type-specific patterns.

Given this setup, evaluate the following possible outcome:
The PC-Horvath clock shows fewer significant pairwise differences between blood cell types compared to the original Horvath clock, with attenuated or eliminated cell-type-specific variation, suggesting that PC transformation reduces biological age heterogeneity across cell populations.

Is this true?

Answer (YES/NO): NO